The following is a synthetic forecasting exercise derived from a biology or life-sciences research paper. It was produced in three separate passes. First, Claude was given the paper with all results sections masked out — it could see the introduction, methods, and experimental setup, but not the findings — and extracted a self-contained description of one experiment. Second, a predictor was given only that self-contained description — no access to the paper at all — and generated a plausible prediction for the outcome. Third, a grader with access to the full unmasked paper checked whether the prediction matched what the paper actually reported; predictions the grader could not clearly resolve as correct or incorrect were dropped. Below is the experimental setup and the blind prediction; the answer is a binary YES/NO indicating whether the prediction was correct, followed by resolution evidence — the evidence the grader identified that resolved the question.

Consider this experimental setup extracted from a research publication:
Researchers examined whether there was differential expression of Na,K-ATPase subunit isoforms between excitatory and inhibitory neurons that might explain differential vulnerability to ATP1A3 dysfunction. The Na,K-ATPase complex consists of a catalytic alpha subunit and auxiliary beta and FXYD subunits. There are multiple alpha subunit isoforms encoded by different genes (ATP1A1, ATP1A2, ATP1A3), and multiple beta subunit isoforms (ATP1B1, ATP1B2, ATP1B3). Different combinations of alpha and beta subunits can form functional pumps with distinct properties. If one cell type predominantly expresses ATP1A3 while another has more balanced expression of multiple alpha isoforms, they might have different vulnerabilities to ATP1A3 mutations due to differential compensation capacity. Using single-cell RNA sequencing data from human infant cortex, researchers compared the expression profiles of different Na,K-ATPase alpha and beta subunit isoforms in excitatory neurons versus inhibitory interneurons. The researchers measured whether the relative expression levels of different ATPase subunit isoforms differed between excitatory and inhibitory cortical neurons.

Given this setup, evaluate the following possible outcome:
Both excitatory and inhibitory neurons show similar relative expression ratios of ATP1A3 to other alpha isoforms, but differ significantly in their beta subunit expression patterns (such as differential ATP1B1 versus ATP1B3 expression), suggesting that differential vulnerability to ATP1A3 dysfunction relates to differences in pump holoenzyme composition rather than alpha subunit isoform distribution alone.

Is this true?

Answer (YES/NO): NO